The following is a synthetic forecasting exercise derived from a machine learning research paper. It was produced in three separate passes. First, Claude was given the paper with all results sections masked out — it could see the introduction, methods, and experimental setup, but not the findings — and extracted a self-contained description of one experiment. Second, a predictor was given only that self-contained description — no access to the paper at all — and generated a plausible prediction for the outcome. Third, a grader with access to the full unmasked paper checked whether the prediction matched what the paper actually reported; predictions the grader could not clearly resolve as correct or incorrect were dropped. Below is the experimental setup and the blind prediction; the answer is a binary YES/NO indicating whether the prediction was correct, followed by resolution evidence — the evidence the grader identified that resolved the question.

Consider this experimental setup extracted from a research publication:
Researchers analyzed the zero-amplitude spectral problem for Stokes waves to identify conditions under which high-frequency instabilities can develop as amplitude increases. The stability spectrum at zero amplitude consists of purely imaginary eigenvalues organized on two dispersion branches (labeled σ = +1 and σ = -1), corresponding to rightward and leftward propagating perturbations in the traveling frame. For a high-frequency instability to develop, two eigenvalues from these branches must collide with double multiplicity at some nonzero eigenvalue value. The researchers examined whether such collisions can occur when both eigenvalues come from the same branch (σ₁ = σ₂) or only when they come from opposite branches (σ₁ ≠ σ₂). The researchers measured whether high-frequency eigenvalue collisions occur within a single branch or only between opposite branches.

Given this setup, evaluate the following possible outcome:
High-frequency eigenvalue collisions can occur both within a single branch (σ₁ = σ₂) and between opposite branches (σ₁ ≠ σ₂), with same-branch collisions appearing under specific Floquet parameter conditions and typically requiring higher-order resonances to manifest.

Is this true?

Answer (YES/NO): NO